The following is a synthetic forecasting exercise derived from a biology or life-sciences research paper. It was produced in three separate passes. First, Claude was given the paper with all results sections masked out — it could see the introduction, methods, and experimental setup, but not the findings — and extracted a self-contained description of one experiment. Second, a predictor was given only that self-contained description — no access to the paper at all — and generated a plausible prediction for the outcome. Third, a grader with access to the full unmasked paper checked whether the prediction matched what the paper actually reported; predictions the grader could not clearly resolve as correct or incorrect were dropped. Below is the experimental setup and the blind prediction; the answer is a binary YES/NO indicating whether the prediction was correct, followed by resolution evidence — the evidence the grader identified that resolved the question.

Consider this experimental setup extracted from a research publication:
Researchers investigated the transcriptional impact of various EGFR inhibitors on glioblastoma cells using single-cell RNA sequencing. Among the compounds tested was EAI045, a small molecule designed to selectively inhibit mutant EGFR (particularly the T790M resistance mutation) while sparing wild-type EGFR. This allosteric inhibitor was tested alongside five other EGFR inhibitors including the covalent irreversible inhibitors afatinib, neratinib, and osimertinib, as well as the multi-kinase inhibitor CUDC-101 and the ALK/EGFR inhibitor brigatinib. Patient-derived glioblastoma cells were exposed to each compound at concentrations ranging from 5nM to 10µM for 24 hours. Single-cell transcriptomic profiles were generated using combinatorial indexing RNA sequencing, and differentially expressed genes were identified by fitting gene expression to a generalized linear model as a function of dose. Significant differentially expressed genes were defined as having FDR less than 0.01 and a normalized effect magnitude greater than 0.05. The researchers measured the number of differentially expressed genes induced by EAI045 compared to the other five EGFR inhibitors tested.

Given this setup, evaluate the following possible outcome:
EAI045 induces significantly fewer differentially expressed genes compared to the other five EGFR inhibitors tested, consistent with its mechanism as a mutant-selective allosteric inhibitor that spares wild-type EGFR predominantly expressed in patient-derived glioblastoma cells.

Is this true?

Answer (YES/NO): YES